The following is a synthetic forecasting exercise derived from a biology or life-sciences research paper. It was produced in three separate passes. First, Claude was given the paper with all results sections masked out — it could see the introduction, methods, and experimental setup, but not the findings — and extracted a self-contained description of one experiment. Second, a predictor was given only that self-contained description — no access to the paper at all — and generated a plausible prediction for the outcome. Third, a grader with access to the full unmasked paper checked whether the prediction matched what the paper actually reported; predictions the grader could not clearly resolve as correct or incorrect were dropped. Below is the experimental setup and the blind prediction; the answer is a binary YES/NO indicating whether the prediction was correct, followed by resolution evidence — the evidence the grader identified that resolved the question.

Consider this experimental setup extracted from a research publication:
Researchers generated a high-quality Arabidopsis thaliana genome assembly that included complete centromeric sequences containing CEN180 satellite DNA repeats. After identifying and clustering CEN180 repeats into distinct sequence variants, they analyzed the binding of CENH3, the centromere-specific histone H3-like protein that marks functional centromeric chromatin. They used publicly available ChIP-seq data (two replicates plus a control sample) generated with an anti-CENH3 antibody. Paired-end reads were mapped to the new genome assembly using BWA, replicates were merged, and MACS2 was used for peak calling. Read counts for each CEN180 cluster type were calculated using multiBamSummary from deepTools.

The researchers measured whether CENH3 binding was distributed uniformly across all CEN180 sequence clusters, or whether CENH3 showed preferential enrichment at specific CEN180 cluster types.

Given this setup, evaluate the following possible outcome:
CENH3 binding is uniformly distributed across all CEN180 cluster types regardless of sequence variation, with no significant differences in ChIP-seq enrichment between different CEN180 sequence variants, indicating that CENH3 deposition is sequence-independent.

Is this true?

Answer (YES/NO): NO